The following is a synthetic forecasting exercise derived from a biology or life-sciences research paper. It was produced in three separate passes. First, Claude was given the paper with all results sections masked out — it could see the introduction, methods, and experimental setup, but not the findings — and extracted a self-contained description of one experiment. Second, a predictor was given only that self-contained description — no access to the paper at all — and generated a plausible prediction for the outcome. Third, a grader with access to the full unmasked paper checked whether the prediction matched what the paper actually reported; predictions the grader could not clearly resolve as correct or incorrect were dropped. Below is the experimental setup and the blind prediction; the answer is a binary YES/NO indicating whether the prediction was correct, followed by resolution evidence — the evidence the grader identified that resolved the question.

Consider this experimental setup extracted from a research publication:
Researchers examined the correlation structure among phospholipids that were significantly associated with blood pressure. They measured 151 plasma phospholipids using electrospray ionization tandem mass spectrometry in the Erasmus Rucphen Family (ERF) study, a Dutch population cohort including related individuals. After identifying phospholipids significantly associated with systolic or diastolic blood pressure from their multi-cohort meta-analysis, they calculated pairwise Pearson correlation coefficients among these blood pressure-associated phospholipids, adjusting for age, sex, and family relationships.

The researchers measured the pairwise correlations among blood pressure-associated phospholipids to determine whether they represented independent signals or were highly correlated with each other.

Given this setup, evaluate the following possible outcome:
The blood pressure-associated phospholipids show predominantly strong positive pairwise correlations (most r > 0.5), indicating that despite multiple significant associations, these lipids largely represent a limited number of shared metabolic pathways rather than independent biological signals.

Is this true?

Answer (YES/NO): YES